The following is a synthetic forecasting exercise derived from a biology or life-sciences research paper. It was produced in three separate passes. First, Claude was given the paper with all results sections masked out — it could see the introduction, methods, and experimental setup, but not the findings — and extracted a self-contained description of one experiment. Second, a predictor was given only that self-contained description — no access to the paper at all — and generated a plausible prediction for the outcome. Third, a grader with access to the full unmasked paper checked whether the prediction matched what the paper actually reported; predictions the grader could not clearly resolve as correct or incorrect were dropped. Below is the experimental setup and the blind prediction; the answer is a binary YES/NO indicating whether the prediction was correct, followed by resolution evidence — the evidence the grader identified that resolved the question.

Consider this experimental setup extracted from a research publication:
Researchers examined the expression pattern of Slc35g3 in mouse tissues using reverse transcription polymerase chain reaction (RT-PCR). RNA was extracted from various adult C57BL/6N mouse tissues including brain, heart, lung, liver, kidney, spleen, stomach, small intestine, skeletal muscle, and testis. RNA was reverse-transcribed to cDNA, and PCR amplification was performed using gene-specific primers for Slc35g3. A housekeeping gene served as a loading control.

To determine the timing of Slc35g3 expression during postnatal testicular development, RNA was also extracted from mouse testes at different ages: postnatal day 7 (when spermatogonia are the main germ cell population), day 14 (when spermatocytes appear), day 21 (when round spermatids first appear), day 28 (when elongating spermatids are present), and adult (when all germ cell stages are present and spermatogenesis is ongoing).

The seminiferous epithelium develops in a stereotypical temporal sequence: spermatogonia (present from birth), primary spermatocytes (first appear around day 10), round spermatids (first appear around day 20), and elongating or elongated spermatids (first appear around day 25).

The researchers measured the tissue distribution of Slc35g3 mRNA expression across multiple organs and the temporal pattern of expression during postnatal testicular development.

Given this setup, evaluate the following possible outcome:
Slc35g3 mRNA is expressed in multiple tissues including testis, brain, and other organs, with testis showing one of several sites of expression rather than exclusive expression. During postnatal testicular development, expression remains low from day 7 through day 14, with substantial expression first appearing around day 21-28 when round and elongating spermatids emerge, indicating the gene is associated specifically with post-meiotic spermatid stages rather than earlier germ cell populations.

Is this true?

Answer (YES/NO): NO